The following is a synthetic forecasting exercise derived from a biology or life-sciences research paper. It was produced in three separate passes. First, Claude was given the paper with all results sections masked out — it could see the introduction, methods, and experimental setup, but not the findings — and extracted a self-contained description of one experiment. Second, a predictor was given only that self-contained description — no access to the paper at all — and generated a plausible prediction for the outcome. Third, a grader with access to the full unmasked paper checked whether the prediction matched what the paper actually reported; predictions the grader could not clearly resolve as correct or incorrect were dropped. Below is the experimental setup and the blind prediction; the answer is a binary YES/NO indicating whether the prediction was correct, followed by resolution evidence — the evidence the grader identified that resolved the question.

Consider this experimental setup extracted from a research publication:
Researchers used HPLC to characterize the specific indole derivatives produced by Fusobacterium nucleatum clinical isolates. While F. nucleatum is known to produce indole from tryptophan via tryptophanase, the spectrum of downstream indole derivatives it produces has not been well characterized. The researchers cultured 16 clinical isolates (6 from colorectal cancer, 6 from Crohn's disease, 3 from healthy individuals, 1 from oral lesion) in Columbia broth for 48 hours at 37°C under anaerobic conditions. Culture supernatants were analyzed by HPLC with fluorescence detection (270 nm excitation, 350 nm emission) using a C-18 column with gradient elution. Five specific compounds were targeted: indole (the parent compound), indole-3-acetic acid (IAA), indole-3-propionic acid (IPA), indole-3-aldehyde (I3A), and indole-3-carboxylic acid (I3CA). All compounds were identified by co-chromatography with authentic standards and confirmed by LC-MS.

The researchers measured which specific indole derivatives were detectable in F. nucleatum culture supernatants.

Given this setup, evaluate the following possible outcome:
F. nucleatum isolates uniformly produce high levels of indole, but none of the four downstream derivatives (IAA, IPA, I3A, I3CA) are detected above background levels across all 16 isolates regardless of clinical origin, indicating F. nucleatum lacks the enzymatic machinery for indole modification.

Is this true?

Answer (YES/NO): NO